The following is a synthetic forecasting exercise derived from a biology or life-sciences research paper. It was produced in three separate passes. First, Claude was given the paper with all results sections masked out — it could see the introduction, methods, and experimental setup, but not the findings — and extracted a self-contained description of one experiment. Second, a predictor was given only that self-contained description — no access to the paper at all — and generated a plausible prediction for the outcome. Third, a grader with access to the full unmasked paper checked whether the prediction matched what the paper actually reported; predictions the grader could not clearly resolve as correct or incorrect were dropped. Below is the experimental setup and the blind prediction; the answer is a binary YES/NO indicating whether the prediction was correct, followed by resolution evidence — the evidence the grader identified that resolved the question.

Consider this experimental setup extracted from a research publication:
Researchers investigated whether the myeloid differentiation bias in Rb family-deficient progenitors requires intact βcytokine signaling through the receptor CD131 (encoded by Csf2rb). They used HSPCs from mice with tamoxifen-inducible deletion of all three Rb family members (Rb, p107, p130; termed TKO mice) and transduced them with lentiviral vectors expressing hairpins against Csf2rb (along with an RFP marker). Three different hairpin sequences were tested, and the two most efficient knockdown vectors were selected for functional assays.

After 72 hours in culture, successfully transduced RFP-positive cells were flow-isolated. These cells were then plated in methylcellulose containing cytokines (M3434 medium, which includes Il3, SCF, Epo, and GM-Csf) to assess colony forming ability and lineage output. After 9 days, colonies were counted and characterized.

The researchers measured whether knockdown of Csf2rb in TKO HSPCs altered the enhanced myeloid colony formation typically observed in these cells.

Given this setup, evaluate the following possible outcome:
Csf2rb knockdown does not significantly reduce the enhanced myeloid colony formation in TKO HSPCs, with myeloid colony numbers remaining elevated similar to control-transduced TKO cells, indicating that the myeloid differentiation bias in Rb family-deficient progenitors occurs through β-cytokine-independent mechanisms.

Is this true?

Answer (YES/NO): NO